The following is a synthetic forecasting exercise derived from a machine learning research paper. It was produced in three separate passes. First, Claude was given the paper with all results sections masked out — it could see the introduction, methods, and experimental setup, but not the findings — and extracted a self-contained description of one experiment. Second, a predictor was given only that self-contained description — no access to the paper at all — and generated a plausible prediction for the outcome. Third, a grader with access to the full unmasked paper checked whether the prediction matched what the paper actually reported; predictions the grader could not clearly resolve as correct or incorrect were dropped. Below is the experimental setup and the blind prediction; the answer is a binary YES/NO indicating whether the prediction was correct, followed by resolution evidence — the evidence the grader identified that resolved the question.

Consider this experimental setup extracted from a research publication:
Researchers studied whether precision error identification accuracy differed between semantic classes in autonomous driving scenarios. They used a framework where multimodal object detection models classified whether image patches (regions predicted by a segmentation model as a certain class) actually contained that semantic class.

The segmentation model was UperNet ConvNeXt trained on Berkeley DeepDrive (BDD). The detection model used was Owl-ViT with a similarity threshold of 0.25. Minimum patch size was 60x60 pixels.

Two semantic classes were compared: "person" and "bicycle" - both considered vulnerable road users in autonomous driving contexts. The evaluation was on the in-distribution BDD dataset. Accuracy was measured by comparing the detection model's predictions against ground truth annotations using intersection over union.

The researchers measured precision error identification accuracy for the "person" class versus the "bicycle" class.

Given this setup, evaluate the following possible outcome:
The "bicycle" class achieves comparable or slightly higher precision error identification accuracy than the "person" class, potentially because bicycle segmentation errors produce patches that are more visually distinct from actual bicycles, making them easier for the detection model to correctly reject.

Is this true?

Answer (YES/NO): YES